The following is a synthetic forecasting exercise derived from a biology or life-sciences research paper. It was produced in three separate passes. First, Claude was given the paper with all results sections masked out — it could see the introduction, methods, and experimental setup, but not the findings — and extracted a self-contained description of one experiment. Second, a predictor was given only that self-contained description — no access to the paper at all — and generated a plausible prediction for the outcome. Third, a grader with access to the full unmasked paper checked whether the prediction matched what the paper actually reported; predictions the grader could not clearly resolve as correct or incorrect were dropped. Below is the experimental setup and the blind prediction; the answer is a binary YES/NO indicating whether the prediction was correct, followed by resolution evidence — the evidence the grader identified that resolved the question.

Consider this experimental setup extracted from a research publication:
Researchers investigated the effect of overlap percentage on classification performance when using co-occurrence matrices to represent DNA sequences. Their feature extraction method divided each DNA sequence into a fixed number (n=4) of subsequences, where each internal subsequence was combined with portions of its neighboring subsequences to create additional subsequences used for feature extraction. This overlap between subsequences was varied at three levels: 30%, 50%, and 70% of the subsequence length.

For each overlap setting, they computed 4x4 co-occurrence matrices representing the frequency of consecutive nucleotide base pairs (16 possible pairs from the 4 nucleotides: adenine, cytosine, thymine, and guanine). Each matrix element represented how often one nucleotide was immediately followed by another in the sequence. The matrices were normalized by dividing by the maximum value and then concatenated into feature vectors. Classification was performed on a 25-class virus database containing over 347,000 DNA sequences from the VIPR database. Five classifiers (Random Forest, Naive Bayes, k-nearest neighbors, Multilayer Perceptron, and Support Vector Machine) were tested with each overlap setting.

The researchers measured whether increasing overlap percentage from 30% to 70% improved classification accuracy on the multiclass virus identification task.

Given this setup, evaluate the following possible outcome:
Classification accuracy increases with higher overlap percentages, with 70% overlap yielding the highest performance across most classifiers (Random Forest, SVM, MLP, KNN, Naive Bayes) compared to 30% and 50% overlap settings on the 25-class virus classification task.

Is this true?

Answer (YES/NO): NO